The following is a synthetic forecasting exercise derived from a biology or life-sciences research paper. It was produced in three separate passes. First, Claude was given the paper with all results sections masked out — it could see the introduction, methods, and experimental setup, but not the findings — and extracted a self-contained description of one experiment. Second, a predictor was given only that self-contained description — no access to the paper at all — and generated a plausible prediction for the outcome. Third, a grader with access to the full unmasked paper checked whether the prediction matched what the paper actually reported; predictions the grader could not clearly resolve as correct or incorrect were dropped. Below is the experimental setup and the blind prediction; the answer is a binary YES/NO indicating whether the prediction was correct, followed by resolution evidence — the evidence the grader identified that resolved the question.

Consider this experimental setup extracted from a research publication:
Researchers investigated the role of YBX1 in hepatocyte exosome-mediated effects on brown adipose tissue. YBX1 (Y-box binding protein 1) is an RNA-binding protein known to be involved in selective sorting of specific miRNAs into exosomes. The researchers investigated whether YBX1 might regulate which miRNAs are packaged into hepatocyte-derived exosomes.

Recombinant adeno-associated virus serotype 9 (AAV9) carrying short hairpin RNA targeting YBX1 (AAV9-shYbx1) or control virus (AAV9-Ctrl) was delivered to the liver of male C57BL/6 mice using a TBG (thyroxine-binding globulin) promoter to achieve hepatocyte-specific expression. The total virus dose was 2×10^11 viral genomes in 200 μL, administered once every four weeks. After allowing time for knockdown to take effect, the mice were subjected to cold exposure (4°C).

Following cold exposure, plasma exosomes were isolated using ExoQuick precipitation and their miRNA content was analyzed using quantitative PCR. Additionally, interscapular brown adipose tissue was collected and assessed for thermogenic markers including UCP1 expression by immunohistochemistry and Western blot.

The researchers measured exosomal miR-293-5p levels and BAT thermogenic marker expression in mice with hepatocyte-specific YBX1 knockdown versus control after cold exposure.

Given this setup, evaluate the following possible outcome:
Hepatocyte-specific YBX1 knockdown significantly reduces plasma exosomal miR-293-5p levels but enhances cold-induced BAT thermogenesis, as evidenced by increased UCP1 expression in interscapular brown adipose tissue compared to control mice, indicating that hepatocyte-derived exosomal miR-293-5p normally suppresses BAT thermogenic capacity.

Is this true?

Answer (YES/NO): NO